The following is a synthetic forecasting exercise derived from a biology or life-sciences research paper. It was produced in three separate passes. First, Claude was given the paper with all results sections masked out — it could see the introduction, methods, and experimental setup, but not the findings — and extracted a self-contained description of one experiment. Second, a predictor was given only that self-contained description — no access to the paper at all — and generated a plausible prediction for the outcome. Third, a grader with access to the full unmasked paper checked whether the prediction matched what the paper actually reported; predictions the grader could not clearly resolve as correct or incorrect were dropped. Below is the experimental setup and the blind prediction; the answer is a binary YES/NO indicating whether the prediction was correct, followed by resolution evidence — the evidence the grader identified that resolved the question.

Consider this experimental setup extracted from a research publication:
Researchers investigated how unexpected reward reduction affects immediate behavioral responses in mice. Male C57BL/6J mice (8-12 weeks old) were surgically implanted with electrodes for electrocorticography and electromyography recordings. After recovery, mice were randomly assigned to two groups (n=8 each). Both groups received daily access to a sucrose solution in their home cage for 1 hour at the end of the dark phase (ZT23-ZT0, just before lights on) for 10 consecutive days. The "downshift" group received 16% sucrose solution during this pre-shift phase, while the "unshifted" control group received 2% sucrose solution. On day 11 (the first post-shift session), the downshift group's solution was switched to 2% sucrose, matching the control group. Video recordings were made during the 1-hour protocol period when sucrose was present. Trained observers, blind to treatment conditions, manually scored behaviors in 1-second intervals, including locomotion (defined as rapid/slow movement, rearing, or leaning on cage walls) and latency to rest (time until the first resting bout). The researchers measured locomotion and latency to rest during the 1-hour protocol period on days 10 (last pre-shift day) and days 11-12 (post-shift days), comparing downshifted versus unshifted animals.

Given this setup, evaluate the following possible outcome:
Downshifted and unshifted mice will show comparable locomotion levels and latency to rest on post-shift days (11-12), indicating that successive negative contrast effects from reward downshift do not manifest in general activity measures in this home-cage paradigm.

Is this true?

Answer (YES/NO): NO